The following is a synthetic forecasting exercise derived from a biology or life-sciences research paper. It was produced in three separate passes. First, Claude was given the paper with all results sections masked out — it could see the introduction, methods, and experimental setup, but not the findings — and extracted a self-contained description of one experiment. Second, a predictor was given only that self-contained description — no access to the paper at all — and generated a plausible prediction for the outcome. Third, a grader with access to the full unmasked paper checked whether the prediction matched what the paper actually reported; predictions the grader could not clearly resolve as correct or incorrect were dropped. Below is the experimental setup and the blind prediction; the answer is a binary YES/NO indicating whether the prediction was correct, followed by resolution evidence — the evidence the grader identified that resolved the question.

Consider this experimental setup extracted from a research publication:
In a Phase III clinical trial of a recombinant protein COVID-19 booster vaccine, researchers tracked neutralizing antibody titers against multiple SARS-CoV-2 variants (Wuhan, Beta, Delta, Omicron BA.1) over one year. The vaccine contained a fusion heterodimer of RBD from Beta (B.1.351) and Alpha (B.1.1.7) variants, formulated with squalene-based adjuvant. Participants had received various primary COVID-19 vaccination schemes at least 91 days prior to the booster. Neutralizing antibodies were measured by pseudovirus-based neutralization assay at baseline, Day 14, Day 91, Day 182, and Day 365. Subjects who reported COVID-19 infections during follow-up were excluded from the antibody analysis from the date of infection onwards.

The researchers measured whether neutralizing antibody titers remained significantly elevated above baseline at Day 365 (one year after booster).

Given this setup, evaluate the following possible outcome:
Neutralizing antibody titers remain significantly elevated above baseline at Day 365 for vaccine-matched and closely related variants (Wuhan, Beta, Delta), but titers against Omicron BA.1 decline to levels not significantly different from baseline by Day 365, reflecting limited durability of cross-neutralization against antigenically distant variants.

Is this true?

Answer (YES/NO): NO